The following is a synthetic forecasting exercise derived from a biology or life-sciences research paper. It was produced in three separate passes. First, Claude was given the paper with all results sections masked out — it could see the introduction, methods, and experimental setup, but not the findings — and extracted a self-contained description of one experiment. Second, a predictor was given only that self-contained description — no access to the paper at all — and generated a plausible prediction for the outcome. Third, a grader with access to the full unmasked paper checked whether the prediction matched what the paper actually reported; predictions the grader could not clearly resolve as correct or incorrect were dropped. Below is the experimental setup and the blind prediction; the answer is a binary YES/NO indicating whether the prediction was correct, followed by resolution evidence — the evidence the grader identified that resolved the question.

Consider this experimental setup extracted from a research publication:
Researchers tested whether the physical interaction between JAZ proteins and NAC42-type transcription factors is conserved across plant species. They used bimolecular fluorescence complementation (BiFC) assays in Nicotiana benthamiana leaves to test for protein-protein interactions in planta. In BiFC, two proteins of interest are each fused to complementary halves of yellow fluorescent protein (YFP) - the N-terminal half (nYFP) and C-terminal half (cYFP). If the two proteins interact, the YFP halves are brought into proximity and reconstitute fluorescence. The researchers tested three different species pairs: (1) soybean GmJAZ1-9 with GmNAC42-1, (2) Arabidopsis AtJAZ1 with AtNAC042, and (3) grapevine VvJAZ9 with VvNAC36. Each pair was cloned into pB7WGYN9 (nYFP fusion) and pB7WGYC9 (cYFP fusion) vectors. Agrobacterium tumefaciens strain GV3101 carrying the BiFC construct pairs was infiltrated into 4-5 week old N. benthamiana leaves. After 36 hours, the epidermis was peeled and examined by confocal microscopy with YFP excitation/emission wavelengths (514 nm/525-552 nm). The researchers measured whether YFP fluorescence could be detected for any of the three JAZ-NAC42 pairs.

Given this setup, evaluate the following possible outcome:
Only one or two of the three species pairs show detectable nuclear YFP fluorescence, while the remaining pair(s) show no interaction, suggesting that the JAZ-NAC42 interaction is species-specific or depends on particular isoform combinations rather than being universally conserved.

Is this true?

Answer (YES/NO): NO